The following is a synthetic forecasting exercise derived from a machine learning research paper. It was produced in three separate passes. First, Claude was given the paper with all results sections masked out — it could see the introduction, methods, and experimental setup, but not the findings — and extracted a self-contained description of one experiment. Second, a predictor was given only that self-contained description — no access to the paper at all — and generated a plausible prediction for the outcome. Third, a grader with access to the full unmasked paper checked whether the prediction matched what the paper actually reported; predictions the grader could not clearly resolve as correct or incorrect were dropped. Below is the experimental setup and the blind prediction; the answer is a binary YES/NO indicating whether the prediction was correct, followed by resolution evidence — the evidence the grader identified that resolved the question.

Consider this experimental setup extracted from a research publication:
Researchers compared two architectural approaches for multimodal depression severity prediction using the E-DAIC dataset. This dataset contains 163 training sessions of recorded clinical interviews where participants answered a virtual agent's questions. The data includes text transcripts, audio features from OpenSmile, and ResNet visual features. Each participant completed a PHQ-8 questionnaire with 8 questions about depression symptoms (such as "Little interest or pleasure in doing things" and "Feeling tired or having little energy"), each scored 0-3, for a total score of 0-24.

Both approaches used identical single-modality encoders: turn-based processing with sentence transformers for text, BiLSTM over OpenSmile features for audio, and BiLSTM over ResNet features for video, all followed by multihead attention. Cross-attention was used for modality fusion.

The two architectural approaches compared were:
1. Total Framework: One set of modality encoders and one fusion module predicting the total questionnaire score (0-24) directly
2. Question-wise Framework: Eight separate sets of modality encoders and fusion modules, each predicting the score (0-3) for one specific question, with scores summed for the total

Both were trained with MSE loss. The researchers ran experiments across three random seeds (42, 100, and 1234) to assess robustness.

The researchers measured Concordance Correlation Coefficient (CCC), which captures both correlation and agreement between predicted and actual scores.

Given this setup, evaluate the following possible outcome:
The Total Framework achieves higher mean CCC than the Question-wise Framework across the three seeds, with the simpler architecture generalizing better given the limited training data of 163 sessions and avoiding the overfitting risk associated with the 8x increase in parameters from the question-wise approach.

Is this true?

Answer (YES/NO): NO